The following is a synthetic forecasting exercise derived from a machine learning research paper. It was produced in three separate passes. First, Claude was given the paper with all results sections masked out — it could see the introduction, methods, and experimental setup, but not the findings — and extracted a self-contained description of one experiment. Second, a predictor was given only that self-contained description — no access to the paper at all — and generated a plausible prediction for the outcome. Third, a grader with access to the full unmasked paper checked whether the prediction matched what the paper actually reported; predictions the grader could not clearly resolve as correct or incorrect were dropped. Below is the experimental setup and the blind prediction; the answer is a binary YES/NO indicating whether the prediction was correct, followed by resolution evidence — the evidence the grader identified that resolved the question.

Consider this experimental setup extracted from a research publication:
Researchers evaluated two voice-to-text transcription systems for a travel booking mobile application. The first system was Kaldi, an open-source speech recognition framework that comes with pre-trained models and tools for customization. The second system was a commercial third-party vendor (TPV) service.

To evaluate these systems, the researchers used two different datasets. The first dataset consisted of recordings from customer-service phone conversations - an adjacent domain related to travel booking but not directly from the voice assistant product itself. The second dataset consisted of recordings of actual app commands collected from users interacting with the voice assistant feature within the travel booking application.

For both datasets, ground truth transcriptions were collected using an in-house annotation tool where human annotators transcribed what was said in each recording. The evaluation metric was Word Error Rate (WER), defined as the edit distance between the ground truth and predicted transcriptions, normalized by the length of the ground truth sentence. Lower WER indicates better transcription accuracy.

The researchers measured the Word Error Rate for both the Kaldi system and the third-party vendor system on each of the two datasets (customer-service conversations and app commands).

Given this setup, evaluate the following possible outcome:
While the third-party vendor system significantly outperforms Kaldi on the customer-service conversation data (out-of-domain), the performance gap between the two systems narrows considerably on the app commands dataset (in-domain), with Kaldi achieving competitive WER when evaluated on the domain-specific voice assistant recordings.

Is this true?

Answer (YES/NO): NO